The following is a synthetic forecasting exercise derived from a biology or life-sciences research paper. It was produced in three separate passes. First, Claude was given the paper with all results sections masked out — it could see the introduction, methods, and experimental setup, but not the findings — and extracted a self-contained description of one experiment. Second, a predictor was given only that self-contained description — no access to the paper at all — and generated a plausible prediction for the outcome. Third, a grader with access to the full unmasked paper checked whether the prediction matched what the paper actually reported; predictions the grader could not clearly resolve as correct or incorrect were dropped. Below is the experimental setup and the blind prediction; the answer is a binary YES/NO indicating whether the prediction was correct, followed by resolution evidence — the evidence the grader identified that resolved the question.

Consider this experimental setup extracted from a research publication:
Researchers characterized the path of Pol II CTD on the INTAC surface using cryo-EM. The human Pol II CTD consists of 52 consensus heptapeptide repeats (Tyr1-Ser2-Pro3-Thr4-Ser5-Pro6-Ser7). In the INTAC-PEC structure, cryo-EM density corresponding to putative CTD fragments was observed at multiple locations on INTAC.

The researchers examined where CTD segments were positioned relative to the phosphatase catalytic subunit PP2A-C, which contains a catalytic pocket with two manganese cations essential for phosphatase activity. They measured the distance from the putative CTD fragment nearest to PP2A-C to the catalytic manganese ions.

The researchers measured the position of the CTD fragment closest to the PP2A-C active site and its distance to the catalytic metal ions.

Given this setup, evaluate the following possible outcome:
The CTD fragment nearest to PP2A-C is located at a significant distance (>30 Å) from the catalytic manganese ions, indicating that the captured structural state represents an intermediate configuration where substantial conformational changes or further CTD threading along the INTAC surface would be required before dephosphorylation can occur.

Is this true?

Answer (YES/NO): NO